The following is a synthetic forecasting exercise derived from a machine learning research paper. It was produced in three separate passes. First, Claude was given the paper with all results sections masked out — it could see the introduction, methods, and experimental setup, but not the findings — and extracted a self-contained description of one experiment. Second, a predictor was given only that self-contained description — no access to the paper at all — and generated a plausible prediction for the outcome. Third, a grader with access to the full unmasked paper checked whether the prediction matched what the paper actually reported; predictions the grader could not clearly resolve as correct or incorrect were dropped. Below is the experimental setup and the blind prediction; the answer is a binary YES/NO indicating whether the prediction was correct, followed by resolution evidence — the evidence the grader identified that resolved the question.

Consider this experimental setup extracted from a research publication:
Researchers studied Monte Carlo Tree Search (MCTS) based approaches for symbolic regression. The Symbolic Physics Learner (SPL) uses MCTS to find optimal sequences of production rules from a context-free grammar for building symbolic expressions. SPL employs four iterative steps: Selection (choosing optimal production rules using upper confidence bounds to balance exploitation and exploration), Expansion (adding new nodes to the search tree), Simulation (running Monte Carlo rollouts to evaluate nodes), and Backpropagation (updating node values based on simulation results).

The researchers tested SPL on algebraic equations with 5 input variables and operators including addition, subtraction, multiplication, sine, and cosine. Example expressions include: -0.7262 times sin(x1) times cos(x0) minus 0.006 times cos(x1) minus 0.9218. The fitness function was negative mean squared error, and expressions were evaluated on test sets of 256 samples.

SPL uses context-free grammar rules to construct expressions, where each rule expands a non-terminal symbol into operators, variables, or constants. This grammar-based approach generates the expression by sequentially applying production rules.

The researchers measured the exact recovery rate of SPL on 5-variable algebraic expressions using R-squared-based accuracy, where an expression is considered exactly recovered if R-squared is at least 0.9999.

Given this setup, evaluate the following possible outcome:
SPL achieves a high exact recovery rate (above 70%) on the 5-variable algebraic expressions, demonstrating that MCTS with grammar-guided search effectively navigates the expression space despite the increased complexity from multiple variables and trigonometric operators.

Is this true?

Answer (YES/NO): NO